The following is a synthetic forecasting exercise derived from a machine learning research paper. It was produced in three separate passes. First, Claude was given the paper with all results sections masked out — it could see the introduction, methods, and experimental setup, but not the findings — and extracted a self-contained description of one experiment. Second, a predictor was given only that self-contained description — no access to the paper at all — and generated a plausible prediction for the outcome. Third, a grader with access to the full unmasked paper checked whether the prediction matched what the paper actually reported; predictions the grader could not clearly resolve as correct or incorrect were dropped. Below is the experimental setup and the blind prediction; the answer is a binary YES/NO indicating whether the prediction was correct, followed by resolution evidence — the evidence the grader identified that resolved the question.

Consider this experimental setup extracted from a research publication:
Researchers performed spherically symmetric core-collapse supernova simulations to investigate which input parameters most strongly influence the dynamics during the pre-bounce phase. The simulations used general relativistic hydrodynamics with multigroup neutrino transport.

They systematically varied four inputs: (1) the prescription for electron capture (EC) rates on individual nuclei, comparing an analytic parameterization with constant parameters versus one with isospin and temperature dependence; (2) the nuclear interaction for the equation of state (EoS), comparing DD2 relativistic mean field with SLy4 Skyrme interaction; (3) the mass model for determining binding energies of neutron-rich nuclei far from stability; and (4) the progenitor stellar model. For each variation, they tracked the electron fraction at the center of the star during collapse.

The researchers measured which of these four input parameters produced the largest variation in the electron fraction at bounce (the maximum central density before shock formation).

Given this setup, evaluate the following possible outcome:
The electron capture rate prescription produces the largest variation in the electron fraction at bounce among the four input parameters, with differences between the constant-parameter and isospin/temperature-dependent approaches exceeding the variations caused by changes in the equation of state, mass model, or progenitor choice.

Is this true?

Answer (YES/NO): YES